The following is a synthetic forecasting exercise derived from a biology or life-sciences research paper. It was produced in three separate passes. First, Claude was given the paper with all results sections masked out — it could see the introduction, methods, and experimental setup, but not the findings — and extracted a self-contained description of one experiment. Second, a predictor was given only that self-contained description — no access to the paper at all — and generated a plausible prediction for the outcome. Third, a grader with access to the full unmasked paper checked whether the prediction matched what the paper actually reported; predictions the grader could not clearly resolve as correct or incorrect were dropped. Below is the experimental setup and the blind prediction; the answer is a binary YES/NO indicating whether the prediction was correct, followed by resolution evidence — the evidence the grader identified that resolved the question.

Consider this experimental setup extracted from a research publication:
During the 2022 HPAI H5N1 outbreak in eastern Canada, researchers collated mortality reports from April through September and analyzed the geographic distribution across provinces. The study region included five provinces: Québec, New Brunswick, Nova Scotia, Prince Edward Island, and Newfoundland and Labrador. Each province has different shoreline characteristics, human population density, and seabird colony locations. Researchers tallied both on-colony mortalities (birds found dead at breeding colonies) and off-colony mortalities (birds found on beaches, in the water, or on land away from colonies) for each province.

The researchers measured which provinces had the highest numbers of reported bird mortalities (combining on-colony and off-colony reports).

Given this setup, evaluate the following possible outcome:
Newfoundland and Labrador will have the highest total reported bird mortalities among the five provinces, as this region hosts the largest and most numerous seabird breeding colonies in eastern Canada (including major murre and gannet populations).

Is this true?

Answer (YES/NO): NO